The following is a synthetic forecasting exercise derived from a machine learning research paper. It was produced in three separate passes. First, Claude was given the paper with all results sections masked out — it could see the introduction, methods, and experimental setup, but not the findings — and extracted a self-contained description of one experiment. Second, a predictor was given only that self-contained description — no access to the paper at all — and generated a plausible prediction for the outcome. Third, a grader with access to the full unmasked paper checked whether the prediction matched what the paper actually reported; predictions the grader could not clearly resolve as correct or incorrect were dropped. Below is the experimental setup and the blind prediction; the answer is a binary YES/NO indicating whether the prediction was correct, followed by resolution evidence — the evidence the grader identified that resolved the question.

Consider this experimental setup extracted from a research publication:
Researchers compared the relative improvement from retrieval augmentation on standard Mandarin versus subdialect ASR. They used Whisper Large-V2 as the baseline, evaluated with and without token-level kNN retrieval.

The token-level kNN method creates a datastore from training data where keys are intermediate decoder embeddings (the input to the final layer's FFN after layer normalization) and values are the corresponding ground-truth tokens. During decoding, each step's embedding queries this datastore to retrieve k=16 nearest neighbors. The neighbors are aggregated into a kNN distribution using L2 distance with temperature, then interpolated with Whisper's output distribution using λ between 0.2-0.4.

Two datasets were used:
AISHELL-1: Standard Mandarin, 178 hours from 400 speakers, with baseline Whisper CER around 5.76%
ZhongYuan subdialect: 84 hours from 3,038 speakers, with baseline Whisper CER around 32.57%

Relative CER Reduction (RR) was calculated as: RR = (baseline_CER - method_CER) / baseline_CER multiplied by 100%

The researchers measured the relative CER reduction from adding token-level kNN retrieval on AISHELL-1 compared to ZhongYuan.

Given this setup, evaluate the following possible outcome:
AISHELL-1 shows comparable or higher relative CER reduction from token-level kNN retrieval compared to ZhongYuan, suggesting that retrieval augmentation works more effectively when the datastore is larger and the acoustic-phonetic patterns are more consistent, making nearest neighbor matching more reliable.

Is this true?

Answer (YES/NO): YES